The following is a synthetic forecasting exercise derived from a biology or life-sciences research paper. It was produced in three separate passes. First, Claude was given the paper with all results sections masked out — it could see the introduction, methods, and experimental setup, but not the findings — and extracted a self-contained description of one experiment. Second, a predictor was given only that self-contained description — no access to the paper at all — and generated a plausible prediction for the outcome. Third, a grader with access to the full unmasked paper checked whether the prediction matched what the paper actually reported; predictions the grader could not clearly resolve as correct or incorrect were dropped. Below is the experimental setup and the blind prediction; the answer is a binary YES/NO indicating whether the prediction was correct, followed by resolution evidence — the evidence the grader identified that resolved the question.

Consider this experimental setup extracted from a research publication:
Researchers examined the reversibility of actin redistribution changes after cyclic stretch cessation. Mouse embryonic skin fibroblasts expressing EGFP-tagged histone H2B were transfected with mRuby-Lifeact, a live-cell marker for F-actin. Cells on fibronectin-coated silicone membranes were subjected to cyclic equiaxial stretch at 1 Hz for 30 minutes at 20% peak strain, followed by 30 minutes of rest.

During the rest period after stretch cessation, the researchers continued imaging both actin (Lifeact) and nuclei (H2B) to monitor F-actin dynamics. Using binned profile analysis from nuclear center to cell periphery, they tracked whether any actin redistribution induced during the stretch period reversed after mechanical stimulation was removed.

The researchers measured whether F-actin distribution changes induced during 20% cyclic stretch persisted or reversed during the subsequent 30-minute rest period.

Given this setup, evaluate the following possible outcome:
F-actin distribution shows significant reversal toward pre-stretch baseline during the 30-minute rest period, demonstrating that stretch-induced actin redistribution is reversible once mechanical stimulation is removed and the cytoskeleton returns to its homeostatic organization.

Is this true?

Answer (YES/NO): NO